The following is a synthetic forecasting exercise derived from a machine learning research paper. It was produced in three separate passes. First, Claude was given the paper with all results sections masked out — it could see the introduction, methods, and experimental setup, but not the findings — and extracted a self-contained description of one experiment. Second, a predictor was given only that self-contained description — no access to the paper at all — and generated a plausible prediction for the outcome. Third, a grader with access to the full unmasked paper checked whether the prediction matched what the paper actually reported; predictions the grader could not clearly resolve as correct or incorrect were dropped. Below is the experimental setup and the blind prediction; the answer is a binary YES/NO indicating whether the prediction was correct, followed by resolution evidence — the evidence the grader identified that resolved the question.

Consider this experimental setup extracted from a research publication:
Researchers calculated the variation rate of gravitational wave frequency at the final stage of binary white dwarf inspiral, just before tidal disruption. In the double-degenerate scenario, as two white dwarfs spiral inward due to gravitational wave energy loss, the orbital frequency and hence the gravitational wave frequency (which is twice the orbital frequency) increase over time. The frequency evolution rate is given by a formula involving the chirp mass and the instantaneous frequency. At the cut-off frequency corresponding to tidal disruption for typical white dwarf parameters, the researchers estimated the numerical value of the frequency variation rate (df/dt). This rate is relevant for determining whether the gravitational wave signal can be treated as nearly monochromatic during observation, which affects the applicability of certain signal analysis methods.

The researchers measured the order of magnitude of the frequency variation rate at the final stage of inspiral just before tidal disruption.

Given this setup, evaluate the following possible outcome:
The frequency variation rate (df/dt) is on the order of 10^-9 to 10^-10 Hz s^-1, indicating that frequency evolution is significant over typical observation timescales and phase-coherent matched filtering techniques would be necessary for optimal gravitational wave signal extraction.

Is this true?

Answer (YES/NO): NO